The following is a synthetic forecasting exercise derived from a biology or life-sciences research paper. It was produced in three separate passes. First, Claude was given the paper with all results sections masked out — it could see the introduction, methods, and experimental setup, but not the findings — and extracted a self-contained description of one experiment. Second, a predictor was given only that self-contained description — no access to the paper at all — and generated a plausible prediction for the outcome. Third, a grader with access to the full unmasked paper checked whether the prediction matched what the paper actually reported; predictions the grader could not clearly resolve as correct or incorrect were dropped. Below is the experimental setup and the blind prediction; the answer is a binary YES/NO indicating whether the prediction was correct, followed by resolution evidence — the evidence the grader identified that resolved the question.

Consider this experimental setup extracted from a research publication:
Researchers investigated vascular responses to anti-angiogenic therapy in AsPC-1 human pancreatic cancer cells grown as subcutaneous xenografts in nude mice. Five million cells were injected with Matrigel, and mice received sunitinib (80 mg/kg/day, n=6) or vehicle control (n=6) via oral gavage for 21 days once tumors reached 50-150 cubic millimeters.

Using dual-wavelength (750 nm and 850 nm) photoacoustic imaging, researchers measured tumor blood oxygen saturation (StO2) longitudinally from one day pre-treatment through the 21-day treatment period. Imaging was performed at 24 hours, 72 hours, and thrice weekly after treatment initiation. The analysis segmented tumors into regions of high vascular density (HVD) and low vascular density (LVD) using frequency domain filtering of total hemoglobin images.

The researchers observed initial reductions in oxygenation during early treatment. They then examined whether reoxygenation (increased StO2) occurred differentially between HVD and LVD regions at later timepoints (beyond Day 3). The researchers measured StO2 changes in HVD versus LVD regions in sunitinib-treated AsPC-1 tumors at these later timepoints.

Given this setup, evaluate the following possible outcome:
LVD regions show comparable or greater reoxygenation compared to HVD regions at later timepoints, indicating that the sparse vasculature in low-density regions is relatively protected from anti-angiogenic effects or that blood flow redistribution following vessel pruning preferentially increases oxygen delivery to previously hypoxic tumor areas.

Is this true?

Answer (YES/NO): NO